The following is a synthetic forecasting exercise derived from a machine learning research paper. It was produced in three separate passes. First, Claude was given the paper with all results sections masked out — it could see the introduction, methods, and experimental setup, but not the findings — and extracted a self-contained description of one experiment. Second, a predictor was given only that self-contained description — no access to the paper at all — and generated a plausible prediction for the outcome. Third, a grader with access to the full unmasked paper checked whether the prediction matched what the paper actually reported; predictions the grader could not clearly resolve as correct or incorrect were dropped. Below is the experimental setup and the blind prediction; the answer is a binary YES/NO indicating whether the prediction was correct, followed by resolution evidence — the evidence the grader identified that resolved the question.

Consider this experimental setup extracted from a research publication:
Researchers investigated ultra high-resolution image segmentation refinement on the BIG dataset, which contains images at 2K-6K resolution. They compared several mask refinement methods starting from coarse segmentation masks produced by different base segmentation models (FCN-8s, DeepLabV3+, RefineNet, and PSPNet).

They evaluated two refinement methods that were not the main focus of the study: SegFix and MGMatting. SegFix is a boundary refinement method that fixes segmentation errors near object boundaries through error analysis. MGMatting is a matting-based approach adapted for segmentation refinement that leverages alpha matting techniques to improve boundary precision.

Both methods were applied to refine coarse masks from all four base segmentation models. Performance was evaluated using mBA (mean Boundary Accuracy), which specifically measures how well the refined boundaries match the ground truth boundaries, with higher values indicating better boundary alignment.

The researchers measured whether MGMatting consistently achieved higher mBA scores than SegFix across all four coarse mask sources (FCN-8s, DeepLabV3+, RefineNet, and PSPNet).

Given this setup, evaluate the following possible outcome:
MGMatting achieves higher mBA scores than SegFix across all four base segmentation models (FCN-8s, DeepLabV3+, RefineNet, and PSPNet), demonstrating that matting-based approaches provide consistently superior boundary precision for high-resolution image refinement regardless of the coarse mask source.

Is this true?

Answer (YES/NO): YES